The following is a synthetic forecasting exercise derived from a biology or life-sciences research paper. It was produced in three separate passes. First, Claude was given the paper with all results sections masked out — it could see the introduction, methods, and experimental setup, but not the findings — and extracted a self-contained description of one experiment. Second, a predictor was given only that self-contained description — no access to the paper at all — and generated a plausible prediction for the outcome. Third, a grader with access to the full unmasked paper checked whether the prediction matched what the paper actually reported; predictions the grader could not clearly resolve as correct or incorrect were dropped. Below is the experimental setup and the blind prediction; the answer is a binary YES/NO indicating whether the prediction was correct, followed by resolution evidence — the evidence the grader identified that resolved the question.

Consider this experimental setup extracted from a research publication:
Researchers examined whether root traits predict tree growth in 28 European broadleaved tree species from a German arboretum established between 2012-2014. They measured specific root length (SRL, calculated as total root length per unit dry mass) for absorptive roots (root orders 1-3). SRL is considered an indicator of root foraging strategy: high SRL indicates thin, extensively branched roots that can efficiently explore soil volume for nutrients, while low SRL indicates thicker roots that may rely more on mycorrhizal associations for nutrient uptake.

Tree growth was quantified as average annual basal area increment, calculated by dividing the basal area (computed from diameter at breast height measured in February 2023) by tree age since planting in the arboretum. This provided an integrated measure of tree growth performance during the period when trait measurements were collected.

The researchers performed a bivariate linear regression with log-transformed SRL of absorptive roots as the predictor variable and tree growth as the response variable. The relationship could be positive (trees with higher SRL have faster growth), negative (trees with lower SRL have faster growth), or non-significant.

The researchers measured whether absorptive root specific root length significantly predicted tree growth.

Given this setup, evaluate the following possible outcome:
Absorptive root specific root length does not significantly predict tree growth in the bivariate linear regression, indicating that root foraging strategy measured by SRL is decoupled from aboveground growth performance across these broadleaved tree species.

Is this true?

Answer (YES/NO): NO